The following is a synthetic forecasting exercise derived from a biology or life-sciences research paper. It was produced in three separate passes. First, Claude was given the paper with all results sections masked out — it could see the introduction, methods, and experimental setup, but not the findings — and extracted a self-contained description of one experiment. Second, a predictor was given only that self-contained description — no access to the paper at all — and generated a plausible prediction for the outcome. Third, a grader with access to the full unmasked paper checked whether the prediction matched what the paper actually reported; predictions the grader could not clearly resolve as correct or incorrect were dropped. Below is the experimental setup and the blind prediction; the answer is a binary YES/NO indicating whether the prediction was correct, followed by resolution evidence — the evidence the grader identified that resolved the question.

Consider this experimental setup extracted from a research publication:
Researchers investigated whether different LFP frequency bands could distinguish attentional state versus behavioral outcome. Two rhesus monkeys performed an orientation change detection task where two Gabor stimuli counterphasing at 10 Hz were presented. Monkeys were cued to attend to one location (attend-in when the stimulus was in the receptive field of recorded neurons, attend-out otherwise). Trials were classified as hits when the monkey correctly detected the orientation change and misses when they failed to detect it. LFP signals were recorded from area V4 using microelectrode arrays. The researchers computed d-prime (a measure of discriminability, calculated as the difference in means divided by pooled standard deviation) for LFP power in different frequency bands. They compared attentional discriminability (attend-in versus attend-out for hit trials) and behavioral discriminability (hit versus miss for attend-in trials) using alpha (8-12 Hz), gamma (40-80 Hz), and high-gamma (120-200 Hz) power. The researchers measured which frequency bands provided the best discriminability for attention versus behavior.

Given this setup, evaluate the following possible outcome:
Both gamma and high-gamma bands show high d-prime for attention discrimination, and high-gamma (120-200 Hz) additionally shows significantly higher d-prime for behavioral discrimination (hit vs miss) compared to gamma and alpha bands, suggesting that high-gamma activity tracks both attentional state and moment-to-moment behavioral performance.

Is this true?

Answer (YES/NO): NO